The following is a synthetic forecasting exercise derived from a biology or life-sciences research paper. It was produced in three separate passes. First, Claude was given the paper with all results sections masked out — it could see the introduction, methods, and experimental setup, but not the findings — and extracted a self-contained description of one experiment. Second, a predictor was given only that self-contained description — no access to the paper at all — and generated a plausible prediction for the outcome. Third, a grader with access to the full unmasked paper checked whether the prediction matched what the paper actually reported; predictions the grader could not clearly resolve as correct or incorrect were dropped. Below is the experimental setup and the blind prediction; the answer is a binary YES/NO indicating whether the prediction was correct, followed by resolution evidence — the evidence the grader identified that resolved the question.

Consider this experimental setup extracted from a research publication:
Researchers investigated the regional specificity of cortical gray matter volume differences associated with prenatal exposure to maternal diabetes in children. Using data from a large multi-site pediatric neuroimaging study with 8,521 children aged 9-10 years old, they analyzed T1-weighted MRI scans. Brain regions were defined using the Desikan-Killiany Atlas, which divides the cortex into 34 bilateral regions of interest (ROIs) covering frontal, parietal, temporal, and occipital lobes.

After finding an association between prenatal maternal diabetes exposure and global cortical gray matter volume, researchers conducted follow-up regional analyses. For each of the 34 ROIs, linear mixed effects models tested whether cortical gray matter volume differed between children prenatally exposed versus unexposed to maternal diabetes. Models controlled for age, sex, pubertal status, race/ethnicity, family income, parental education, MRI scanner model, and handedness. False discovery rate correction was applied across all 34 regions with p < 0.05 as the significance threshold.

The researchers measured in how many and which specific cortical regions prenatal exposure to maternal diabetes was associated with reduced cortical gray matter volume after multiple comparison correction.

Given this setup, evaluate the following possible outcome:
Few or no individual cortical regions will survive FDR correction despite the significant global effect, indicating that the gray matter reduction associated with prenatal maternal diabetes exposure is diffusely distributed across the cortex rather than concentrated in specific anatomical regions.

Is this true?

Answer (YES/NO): NO